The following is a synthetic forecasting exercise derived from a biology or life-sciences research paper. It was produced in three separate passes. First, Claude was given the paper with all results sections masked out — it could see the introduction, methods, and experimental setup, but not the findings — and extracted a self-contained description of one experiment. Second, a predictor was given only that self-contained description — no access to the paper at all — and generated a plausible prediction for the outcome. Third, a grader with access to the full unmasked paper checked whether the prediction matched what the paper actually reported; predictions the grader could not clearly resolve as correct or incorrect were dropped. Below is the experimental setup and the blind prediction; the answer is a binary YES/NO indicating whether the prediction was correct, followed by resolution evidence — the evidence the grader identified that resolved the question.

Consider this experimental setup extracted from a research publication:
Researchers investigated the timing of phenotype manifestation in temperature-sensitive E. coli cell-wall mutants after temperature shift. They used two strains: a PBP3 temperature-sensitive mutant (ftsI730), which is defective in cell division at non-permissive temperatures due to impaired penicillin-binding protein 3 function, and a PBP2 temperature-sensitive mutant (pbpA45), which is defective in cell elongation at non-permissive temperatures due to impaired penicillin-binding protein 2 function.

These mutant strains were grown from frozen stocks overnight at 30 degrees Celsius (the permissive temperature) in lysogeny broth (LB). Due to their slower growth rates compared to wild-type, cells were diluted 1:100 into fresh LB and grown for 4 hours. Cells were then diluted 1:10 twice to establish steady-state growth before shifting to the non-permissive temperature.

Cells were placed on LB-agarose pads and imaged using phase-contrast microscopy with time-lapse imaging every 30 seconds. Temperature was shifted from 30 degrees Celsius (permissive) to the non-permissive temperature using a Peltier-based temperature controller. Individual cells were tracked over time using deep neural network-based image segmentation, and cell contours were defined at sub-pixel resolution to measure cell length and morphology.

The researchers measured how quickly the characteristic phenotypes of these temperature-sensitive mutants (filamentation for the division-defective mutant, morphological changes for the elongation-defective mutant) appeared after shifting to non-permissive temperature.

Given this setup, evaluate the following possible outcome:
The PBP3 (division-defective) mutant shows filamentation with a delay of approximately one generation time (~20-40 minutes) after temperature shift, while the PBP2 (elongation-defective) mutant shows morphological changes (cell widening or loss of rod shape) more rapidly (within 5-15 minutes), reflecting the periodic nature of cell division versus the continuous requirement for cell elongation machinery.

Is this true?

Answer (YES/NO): NO